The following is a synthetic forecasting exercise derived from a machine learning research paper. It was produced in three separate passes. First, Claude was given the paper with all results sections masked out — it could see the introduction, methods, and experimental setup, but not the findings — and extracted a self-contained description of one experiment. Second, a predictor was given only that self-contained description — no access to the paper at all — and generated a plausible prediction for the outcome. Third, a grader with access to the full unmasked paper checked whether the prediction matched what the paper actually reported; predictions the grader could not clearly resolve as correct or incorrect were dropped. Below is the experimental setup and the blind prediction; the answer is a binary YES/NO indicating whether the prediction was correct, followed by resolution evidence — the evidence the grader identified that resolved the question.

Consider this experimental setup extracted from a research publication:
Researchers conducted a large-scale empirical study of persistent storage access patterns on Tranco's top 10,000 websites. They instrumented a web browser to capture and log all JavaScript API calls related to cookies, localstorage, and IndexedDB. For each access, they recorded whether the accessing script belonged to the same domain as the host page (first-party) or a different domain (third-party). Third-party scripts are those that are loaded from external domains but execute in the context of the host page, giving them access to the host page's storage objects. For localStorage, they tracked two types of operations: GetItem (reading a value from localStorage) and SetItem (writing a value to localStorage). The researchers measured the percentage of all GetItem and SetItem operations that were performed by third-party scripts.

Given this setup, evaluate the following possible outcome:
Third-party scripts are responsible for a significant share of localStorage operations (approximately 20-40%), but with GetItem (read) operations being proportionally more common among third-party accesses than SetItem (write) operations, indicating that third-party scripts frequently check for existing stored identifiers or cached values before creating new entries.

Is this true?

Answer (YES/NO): NO